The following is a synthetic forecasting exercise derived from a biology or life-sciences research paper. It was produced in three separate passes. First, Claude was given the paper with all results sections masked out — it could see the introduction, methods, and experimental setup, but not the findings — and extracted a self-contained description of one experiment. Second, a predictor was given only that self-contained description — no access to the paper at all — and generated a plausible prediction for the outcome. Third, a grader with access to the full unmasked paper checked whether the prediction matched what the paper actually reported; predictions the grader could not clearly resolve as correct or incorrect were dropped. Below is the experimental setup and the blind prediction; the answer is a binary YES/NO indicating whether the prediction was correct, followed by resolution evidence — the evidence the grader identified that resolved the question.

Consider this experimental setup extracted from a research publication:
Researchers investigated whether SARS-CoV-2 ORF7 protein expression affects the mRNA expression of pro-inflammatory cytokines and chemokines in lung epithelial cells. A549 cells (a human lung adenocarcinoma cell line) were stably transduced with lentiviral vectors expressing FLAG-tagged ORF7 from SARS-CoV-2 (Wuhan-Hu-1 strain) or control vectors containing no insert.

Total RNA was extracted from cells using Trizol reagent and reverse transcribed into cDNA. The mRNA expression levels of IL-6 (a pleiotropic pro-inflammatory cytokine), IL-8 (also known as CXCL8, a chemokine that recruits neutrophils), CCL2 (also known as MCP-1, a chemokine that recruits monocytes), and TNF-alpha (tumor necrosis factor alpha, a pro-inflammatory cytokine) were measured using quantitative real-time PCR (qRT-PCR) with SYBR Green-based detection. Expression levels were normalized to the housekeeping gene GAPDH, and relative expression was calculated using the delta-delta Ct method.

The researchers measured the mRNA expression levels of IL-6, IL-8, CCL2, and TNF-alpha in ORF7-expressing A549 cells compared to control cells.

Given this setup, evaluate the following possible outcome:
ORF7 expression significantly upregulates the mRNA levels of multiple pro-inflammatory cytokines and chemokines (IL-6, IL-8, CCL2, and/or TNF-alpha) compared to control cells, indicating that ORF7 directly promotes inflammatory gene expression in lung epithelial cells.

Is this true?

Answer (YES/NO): NO